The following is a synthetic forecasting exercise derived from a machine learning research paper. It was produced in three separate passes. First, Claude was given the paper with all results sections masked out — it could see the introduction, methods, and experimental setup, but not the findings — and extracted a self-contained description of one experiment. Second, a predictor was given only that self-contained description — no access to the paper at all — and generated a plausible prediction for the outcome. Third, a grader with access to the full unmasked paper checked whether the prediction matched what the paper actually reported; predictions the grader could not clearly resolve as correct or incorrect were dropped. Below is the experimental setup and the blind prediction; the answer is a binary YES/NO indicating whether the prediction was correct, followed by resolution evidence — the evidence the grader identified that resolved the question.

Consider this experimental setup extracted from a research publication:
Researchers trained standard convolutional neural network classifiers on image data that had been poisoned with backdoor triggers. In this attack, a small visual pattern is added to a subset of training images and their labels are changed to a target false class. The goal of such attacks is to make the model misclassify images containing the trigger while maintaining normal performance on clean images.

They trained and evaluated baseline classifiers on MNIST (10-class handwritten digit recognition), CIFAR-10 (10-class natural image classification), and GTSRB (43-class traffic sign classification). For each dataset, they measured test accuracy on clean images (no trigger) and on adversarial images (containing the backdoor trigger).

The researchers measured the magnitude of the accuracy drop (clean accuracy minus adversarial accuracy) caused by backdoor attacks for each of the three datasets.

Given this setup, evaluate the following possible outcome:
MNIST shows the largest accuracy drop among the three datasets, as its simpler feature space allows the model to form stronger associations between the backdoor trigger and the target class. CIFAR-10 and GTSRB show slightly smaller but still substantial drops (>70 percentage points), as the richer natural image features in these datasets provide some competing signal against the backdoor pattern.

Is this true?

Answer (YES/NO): NO